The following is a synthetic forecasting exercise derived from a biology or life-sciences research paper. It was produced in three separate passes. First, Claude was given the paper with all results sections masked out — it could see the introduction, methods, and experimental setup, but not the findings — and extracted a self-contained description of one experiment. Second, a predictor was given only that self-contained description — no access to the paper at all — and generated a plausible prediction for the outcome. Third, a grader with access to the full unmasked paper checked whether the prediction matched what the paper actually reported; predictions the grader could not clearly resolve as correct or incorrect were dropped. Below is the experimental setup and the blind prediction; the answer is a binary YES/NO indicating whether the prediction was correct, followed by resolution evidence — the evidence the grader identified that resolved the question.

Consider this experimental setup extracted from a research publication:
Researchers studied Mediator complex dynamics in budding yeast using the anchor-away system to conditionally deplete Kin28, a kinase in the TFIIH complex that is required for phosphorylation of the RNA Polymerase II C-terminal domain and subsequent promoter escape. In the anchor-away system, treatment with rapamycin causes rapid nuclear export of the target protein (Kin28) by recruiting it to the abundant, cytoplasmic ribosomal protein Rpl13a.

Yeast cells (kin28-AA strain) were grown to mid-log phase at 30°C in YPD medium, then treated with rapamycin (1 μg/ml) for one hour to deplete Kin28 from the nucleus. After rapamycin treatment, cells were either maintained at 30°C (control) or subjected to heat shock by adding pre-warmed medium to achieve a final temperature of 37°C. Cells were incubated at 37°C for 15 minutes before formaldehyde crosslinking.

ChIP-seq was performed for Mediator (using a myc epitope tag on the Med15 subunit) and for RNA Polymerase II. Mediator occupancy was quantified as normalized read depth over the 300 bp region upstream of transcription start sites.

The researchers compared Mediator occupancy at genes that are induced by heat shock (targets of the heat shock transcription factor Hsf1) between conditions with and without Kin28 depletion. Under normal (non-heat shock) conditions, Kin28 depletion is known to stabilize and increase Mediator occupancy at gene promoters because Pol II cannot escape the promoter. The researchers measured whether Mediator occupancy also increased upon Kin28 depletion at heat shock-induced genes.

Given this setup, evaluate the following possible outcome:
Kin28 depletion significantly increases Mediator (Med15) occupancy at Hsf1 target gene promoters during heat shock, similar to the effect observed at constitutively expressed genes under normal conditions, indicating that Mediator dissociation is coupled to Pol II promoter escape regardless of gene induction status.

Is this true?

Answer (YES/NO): NO